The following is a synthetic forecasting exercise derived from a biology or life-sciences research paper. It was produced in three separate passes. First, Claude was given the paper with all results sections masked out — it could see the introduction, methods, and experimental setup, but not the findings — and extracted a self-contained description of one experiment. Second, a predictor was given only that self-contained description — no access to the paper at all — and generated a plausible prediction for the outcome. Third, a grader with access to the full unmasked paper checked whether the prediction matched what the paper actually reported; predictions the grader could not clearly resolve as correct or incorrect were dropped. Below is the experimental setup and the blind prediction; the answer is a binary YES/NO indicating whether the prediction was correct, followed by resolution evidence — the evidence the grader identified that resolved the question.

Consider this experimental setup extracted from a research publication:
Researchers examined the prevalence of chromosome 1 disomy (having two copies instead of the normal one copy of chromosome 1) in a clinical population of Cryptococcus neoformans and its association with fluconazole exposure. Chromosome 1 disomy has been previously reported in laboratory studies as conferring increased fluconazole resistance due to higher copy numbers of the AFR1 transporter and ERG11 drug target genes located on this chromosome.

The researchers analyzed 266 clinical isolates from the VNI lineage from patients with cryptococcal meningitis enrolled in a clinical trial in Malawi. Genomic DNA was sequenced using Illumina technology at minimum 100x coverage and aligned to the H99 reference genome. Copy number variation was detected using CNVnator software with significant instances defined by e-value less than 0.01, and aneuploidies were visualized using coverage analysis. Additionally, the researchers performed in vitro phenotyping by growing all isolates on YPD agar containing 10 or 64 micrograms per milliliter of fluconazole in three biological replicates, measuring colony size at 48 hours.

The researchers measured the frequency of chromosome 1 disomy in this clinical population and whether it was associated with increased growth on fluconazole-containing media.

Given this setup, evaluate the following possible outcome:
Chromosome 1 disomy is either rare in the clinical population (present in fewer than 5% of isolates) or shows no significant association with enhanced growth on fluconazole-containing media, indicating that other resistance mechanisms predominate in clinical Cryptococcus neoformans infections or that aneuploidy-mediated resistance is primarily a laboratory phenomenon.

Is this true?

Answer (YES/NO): YES